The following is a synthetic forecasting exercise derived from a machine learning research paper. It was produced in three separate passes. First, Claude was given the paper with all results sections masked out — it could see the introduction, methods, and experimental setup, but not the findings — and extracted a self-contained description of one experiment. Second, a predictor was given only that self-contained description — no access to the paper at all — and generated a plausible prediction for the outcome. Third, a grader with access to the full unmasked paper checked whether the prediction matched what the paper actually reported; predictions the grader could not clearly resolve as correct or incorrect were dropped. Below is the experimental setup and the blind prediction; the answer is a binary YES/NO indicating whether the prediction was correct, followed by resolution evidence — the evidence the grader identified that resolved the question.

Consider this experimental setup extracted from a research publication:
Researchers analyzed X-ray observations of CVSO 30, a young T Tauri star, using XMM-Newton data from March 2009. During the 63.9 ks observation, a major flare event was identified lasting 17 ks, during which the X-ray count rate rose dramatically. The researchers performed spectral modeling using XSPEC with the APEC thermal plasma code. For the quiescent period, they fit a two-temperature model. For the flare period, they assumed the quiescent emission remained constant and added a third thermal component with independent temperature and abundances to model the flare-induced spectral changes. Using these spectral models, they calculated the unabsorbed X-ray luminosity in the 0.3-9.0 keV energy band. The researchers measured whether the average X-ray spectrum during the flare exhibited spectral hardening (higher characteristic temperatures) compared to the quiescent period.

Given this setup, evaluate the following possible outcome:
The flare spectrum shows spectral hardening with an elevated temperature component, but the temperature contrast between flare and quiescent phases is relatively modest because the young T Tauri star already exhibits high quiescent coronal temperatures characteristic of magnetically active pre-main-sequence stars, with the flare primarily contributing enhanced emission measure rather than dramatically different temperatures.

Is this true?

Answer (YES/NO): YES